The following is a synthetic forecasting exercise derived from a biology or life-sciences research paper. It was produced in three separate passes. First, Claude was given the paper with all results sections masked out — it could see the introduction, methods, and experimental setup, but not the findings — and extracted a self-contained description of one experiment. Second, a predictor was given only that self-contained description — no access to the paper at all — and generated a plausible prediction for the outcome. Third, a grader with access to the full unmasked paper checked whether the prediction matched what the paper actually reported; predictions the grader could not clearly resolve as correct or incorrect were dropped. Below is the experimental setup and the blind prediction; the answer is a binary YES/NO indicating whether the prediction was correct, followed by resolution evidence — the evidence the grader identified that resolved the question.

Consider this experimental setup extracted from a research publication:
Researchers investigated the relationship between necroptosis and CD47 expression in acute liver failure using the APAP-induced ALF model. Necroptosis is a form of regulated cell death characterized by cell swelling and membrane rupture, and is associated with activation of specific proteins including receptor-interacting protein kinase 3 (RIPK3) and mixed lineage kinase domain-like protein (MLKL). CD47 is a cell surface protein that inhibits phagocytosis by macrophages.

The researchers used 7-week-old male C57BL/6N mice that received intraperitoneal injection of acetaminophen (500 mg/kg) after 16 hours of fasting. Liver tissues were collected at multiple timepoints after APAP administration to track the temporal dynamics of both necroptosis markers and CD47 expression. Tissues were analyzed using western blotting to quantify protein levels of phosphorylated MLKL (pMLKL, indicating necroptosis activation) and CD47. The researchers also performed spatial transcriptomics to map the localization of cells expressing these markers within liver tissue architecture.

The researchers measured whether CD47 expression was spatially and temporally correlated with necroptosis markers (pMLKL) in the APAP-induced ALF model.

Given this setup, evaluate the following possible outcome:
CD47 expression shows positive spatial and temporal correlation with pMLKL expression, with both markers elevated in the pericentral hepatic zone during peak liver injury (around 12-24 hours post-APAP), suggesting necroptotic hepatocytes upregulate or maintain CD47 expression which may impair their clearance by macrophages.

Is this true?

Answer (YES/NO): NO